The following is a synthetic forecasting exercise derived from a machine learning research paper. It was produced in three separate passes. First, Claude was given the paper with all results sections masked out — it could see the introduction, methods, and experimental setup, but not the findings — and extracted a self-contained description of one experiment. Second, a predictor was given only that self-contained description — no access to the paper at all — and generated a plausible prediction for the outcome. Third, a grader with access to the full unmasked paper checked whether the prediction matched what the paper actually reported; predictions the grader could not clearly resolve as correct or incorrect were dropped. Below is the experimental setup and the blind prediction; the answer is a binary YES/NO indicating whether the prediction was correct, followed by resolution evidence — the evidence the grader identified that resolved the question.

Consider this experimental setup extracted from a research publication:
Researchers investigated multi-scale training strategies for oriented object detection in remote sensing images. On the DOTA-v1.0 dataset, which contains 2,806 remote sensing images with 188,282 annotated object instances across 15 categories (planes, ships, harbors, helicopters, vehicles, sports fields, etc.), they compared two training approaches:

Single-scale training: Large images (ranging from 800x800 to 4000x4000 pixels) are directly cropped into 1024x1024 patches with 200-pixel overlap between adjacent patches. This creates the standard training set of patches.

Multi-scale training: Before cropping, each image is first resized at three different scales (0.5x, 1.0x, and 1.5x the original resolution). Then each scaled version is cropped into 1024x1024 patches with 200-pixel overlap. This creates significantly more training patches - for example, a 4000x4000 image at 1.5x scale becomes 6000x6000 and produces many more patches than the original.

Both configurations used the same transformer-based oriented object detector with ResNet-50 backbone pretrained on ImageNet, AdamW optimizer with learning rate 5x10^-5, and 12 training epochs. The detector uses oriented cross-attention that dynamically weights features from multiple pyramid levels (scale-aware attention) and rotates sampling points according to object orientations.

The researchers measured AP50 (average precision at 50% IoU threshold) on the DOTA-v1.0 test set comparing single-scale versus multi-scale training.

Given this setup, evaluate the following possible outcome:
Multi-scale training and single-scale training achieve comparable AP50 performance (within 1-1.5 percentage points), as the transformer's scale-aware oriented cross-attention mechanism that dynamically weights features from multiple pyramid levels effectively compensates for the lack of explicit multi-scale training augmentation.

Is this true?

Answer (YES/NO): NO